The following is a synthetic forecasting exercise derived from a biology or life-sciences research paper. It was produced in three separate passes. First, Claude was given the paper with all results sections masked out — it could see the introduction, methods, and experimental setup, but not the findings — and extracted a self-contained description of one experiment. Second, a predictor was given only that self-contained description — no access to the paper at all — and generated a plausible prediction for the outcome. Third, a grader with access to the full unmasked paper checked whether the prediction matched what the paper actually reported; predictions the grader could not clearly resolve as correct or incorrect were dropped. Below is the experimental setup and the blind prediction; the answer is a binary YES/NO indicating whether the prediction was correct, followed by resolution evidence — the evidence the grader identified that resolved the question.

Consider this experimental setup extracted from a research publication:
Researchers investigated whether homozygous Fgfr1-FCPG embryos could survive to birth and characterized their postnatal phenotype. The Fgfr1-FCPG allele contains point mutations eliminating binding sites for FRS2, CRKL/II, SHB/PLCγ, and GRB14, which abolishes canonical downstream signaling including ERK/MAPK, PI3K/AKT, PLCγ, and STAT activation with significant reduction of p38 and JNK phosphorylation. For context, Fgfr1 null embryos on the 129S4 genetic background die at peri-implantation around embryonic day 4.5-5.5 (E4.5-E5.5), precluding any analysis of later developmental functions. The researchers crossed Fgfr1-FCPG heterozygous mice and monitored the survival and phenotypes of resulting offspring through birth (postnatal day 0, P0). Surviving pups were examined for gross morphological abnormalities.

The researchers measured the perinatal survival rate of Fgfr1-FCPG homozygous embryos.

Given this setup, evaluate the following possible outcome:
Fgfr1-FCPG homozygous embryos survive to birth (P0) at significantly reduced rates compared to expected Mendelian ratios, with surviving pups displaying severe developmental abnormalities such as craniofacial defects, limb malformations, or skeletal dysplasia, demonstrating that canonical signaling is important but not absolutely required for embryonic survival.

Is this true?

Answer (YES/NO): YES